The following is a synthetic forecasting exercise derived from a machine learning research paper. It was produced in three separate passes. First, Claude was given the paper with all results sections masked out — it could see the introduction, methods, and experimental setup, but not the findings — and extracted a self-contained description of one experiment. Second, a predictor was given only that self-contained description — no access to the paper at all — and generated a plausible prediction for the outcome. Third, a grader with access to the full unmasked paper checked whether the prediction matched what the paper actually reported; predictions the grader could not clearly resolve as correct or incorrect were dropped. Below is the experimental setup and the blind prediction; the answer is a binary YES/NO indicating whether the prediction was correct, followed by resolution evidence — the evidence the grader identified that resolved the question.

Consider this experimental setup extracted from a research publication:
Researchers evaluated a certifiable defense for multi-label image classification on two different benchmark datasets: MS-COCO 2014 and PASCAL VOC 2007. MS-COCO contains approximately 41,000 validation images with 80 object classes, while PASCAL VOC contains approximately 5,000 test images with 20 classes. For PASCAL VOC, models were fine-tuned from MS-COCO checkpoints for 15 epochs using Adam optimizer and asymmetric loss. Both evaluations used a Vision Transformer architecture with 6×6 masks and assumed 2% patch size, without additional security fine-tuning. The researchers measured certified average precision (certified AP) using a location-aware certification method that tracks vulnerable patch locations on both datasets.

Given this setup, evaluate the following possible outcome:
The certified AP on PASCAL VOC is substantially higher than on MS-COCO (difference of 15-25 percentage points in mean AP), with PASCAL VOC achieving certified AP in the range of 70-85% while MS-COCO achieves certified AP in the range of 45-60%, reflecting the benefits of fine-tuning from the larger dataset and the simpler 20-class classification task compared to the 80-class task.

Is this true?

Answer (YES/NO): NO